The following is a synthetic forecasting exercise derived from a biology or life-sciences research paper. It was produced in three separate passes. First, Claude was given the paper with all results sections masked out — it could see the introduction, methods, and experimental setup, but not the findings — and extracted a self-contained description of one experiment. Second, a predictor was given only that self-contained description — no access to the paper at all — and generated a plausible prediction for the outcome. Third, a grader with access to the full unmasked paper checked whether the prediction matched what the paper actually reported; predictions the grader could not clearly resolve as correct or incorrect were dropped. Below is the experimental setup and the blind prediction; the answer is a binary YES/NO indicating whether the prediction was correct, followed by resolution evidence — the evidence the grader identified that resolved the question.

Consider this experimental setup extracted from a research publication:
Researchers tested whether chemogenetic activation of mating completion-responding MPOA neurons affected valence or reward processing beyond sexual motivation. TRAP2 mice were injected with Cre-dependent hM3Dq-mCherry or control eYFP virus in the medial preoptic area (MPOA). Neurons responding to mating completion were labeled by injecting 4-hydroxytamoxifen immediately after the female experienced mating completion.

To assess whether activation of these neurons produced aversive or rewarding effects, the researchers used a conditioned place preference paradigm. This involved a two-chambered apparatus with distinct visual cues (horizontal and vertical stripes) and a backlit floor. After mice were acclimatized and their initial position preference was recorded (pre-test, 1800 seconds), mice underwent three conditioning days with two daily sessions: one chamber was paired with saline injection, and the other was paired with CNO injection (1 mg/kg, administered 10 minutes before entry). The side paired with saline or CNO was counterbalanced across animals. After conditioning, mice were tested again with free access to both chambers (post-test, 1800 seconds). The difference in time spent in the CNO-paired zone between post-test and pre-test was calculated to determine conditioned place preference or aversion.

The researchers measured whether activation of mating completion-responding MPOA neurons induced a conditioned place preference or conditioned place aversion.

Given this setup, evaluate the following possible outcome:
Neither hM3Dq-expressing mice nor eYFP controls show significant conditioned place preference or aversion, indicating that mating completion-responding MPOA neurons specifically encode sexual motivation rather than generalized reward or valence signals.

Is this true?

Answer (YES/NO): YES